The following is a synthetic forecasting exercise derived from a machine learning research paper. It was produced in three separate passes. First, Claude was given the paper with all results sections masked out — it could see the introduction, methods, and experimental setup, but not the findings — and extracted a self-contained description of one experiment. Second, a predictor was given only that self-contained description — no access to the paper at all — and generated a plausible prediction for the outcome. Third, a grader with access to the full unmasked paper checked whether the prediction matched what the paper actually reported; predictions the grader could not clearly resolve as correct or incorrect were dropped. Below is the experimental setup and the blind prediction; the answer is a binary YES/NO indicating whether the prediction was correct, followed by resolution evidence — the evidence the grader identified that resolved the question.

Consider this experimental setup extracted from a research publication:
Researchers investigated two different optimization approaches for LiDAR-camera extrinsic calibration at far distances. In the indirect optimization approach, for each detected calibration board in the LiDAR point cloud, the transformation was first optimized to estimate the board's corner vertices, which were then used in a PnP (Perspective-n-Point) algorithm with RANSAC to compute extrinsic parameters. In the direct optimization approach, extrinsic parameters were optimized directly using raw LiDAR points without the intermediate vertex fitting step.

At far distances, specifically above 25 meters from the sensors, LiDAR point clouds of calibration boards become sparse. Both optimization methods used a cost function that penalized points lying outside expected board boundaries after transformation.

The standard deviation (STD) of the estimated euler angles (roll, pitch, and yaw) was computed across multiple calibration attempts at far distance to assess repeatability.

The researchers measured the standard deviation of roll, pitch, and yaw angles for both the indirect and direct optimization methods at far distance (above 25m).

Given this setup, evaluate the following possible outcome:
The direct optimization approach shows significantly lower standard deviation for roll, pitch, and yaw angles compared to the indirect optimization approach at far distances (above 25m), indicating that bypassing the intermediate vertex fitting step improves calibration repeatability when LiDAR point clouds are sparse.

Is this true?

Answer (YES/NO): NO